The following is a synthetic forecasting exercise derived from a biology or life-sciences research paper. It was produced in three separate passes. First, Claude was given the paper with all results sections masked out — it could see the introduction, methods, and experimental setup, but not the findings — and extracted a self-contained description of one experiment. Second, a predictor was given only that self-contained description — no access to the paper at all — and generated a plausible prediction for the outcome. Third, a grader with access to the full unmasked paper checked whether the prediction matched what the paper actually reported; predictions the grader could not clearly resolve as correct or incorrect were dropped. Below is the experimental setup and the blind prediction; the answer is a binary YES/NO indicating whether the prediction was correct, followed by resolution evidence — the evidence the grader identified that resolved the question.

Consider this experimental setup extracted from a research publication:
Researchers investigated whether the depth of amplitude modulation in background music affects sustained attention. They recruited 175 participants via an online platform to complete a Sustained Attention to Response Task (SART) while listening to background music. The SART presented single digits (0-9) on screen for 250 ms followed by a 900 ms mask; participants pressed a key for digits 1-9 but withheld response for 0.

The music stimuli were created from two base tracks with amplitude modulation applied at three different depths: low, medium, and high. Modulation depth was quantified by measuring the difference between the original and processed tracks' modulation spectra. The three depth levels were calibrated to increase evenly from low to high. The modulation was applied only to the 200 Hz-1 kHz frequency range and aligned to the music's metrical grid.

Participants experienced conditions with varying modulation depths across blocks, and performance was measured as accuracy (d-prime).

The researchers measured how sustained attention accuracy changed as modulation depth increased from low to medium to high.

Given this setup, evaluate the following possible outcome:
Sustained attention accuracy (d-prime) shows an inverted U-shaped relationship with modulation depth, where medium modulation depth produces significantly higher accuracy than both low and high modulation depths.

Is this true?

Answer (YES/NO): NO